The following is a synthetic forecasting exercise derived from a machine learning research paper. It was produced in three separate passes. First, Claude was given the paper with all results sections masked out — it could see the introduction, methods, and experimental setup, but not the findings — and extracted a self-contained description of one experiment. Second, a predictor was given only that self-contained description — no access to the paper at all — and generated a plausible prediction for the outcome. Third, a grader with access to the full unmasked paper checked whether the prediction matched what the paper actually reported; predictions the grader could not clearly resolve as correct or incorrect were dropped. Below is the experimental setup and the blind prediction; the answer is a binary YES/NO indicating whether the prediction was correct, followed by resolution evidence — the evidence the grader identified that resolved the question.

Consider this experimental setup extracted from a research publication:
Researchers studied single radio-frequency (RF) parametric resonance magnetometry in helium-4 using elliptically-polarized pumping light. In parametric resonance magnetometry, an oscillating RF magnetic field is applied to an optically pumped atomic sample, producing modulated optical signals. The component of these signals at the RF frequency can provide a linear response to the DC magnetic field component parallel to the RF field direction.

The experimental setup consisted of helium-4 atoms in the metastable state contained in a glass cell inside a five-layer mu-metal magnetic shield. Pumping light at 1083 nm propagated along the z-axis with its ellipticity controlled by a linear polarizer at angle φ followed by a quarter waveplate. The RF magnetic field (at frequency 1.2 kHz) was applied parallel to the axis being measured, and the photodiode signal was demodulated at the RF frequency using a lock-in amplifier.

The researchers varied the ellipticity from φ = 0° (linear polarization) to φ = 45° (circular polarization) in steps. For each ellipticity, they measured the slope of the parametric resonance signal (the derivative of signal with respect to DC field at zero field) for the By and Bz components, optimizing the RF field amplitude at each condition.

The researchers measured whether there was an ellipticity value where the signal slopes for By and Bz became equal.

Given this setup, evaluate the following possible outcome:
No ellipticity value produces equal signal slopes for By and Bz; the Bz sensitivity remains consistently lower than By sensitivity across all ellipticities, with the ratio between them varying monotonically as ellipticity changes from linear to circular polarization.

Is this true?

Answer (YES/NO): NO